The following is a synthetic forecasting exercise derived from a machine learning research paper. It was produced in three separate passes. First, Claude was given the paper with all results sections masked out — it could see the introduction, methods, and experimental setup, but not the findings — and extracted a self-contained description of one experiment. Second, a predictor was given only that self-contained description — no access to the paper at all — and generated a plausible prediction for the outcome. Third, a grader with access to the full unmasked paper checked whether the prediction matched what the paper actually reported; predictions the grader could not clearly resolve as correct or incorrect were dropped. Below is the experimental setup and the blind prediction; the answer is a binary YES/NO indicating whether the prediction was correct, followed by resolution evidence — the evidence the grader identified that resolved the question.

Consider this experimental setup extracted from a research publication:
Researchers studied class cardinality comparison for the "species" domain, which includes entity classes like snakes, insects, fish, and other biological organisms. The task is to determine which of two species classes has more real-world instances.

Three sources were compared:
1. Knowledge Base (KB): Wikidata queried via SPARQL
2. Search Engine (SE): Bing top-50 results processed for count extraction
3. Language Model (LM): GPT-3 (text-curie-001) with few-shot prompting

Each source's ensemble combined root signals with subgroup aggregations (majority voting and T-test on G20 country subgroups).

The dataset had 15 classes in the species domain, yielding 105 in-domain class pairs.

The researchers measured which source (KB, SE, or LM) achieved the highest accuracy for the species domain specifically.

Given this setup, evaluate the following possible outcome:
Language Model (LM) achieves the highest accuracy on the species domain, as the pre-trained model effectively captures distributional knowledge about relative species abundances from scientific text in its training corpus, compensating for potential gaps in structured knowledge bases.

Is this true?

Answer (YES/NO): NO